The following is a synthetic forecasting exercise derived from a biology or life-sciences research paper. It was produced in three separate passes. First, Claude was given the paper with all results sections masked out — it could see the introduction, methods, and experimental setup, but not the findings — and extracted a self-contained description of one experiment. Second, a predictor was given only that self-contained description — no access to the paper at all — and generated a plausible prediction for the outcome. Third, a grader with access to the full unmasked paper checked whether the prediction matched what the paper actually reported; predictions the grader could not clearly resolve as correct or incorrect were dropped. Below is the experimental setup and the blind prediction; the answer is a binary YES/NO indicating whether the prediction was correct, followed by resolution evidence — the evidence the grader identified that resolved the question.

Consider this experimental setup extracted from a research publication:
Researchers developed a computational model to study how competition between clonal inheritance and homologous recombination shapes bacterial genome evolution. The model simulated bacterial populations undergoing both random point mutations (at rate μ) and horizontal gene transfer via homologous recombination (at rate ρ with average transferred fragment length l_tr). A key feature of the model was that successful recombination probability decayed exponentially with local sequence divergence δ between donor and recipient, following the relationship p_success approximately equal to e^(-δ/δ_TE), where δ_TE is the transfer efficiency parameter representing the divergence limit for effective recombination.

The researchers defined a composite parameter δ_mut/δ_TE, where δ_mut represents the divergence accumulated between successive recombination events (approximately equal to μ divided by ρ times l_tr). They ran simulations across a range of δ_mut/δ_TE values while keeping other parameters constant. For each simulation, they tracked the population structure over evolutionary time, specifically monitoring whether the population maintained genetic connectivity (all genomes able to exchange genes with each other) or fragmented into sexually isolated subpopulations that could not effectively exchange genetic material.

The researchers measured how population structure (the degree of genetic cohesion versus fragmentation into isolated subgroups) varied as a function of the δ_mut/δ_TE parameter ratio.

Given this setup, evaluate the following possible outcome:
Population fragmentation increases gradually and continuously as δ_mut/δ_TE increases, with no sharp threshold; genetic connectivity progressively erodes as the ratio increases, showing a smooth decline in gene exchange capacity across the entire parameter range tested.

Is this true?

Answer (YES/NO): NO